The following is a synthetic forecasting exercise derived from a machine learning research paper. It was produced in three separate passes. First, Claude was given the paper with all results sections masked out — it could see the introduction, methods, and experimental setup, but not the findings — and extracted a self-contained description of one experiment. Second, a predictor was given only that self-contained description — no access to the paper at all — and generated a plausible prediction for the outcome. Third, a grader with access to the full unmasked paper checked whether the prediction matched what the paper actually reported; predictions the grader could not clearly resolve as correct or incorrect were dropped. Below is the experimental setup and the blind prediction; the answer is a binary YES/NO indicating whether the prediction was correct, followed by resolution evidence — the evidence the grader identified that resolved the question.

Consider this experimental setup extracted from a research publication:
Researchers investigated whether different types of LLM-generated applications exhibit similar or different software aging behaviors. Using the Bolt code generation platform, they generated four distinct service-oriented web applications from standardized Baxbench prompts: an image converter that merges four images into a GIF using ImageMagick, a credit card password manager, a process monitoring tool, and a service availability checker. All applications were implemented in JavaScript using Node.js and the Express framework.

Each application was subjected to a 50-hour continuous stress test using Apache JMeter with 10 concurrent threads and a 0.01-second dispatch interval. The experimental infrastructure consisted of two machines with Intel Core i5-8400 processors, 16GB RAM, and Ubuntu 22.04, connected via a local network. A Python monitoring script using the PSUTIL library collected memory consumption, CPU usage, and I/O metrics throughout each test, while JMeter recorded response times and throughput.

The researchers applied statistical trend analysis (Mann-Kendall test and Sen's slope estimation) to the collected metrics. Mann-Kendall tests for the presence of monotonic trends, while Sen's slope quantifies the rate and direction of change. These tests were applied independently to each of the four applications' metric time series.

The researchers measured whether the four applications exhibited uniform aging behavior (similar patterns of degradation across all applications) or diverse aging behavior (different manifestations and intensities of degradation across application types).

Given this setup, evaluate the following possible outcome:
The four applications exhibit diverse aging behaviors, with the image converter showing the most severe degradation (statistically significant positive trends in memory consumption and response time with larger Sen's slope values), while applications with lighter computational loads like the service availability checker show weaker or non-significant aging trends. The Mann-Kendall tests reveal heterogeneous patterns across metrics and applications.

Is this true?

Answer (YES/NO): NO